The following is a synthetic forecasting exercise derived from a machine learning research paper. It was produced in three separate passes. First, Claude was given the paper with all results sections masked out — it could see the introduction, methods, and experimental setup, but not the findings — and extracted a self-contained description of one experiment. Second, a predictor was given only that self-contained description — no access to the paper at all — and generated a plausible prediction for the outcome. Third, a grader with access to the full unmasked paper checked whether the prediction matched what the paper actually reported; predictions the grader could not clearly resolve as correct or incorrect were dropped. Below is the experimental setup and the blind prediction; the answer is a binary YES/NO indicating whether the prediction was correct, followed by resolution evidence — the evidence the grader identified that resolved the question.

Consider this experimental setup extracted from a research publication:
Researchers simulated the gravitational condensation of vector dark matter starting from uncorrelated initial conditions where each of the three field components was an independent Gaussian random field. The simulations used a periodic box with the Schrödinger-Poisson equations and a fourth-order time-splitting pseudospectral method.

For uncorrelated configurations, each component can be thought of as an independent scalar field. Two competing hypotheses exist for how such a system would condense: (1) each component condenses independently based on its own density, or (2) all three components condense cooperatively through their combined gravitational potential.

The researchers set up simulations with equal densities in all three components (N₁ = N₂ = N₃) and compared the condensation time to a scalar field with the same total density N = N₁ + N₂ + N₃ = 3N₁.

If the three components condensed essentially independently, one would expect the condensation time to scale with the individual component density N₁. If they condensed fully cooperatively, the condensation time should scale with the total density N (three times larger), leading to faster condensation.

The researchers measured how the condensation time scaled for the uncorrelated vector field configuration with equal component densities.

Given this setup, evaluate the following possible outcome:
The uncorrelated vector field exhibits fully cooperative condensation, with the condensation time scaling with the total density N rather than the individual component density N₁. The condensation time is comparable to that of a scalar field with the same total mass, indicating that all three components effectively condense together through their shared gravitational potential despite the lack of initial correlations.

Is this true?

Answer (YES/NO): NO